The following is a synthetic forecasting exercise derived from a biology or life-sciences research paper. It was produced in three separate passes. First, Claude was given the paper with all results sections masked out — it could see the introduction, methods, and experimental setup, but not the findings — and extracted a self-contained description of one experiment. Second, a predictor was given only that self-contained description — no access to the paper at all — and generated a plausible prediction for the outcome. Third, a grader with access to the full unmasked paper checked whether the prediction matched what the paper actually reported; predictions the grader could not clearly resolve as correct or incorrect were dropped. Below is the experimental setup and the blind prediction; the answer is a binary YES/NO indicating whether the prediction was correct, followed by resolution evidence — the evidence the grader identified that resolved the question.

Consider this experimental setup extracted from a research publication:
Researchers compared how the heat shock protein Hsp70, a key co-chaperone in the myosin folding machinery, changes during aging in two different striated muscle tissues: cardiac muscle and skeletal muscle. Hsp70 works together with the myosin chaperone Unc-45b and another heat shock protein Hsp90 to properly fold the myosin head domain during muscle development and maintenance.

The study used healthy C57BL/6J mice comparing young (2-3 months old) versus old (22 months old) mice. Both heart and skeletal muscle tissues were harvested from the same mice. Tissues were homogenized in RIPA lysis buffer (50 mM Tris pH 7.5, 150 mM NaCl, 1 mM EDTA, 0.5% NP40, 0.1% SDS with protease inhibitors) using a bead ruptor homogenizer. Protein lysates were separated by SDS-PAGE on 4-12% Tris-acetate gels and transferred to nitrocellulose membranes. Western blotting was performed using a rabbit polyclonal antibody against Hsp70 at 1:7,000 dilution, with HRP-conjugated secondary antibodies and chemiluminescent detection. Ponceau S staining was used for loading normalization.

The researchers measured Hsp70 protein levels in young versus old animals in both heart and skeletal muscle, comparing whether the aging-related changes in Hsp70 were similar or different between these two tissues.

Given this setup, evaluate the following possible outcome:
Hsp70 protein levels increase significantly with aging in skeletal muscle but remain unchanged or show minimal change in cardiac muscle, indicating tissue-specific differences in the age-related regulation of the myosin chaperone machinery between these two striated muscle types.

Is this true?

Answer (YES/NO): NO